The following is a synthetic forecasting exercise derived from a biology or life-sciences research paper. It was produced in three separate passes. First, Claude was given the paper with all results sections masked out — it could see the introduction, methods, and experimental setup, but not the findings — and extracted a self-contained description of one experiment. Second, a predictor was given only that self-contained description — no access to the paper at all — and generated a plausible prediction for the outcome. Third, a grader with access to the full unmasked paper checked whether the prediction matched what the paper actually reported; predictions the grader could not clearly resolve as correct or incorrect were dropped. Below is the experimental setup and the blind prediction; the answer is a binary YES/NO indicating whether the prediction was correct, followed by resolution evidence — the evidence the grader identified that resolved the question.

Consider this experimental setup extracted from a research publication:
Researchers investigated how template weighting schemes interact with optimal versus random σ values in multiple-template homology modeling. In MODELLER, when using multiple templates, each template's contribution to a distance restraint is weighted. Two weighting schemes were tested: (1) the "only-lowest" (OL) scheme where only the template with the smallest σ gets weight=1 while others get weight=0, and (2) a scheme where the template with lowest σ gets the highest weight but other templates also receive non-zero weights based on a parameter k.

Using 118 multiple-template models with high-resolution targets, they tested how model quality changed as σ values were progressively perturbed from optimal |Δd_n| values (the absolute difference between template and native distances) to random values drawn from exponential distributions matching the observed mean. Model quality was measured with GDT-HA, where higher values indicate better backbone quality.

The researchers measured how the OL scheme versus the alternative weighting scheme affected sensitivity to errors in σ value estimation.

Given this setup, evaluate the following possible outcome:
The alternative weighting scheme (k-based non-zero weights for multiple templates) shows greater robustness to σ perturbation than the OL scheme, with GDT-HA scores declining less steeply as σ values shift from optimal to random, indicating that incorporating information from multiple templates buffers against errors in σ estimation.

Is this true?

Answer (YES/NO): YES